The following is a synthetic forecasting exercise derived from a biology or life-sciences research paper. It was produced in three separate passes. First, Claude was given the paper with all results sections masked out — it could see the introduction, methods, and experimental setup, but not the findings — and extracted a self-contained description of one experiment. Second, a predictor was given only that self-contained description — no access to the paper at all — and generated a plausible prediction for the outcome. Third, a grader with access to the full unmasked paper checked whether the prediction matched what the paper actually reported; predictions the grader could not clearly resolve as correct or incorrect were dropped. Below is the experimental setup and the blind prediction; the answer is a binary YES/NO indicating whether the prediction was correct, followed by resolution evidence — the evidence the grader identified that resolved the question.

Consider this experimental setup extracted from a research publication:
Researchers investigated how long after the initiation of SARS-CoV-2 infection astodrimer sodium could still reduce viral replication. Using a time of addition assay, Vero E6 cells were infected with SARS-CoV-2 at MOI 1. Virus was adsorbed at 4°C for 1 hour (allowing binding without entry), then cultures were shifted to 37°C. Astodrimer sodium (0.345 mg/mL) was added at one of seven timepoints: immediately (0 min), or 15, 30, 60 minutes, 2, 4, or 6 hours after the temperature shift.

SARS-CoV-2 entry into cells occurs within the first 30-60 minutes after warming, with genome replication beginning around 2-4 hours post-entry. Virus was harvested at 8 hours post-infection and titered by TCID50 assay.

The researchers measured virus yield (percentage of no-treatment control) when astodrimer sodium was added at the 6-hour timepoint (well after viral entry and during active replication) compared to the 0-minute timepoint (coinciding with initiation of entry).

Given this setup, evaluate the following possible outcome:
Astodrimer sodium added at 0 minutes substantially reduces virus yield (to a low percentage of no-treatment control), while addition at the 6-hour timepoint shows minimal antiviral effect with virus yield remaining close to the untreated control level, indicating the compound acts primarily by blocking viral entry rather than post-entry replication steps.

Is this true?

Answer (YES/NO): NO